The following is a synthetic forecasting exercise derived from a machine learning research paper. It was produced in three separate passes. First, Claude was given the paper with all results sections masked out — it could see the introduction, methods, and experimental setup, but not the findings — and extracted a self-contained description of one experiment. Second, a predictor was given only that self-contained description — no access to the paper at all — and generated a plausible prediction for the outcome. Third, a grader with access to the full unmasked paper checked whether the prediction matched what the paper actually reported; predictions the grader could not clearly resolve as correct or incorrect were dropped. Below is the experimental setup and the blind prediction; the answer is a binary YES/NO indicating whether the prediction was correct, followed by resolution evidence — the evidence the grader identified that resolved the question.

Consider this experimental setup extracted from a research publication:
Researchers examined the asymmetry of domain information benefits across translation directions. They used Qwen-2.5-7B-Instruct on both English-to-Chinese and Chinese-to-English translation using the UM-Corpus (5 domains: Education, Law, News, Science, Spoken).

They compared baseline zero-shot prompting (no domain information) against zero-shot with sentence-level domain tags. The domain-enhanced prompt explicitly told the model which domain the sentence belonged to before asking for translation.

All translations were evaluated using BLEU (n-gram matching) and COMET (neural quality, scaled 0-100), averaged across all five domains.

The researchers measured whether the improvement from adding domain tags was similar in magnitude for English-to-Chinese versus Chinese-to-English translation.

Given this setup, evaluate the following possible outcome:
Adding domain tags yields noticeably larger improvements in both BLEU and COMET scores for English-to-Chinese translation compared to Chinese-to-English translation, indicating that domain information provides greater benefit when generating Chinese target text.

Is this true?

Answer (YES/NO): NO